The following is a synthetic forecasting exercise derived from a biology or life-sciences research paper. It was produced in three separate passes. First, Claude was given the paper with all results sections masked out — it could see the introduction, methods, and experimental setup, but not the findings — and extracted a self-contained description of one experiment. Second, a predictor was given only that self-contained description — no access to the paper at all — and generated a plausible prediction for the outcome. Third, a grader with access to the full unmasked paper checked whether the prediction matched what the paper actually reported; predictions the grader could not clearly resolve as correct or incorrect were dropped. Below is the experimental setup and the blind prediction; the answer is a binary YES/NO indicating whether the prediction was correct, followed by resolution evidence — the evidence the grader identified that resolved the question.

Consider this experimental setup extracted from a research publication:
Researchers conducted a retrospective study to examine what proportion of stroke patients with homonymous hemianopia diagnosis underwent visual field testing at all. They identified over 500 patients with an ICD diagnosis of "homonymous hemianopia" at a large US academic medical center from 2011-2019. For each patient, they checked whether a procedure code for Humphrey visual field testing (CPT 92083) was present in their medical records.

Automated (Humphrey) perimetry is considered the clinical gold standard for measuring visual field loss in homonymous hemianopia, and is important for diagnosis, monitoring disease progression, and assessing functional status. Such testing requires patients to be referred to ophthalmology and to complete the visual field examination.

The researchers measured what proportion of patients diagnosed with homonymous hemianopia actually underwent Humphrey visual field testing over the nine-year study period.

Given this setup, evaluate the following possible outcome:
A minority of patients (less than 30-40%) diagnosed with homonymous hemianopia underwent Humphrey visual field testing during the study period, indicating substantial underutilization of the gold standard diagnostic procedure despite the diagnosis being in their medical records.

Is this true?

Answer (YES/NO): NO